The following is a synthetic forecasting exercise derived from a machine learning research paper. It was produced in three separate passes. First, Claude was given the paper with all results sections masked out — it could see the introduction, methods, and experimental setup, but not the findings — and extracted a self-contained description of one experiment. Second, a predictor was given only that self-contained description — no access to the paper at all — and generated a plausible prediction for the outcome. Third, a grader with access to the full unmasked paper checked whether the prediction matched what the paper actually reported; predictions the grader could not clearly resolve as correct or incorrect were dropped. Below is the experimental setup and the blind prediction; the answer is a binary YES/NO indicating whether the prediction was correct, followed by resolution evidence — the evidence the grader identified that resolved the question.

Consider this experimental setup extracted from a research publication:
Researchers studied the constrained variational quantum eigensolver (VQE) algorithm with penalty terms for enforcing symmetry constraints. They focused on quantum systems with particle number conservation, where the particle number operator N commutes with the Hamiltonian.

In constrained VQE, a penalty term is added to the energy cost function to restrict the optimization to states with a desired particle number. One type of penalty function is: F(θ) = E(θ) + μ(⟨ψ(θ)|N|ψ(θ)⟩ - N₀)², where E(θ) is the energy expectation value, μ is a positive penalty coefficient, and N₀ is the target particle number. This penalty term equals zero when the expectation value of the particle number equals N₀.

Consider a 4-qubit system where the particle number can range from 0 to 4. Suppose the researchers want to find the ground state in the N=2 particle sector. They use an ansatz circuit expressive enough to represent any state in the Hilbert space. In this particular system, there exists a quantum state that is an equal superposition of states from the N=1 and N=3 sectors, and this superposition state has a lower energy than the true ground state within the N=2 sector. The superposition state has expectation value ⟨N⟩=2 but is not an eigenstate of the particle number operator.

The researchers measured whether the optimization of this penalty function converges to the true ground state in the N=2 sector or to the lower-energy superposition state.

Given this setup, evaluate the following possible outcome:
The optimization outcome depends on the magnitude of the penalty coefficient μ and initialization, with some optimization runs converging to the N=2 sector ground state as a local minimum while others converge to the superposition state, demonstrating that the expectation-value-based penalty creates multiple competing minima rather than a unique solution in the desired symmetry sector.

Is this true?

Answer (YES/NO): NO